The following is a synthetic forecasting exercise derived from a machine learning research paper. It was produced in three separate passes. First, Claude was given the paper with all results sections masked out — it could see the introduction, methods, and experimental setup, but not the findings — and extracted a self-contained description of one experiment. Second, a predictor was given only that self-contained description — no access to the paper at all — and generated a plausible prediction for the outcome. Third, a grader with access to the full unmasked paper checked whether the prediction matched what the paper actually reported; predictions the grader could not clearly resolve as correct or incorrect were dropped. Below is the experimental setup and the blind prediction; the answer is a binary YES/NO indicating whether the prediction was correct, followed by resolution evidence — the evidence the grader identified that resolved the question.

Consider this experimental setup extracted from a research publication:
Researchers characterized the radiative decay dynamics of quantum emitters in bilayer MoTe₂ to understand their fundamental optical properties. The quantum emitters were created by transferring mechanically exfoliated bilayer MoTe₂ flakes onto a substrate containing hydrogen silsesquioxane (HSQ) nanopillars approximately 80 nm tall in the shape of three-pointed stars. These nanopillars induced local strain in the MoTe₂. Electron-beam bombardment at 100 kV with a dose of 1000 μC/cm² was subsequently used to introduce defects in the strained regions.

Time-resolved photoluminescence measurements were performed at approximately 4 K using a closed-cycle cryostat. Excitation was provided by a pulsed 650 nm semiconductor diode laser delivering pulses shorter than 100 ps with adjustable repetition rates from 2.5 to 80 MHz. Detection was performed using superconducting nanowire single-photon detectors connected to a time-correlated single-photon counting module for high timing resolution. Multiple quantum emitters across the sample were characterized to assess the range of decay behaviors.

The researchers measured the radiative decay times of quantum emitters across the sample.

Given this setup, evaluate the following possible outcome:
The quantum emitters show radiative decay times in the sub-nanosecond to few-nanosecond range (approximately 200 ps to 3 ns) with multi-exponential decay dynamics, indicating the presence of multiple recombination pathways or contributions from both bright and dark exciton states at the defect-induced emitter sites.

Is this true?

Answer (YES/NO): NO